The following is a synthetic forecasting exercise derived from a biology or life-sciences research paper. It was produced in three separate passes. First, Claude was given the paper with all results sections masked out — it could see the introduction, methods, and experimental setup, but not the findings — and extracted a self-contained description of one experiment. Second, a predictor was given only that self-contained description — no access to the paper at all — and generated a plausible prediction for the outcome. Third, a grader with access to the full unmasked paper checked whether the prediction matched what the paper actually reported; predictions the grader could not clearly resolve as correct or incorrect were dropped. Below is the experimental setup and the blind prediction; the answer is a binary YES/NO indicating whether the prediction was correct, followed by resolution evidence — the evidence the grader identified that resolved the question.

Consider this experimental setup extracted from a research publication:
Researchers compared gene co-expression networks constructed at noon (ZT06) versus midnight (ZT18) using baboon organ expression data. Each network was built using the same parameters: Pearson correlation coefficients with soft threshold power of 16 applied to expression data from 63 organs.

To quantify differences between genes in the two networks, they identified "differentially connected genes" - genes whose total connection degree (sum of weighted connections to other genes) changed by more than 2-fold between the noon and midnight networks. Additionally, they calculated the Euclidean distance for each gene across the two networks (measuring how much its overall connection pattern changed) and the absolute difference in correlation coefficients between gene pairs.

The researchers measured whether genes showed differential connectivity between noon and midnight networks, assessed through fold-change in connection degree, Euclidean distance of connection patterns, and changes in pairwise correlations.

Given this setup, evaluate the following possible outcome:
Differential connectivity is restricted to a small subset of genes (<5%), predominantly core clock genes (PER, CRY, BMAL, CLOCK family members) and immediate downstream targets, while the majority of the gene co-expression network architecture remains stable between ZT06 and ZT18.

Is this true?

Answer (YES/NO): NO